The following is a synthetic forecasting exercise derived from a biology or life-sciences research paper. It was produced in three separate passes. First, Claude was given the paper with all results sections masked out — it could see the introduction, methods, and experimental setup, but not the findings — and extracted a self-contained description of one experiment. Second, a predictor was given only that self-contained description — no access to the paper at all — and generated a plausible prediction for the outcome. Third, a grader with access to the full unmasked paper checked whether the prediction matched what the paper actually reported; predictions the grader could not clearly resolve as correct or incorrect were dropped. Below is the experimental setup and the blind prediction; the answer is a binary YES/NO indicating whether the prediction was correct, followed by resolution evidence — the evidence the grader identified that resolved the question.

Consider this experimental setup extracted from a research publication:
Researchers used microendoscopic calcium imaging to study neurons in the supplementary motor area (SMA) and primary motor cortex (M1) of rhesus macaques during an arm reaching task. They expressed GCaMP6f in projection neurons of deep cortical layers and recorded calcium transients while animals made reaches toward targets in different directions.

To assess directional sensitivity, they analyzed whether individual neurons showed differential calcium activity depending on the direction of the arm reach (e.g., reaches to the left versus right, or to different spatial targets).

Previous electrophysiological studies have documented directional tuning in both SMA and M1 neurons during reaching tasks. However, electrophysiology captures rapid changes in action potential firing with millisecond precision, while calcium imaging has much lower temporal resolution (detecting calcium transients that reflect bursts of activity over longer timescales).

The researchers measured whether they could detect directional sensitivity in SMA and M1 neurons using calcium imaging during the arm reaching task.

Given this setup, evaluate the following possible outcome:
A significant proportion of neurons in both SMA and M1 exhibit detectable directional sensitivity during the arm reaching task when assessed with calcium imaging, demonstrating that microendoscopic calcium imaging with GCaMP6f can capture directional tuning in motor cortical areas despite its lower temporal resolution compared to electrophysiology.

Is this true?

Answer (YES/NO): YES